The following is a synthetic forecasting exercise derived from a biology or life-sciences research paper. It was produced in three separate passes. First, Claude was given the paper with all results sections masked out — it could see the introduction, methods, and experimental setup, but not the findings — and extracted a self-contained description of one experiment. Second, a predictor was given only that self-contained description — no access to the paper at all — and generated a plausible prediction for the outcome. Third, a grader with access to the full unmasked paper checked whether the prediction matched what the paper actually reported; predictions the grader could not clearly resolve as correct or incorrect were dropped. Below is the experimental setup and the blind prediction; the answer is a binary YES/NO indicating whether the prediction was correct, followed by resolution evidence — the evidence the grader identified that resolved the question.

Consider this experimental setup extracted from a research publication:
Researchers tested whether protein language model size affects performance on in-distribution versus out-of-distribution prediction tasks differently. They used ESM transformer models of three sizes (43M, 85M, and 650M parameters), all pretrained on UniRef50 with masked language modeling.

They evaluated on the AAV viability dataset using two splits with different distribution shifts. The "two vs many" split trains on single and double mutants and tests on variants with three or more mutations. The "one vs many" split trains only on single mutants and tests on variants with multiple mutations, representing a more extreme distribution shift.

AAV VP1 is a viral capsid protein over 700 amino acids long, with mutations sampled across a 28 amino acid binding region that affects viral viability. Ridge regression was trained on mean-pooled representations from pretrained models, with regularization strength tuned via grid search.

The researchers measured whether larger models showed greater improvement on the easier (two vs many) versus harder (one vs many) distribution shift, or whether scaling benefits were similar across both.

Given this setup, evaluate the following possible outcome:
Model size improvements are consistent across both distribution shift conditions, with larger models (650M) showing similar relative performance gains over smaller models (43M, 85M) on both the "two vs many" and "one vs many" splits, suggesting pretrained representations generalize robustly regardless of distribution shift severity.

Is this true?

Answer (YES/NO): NO